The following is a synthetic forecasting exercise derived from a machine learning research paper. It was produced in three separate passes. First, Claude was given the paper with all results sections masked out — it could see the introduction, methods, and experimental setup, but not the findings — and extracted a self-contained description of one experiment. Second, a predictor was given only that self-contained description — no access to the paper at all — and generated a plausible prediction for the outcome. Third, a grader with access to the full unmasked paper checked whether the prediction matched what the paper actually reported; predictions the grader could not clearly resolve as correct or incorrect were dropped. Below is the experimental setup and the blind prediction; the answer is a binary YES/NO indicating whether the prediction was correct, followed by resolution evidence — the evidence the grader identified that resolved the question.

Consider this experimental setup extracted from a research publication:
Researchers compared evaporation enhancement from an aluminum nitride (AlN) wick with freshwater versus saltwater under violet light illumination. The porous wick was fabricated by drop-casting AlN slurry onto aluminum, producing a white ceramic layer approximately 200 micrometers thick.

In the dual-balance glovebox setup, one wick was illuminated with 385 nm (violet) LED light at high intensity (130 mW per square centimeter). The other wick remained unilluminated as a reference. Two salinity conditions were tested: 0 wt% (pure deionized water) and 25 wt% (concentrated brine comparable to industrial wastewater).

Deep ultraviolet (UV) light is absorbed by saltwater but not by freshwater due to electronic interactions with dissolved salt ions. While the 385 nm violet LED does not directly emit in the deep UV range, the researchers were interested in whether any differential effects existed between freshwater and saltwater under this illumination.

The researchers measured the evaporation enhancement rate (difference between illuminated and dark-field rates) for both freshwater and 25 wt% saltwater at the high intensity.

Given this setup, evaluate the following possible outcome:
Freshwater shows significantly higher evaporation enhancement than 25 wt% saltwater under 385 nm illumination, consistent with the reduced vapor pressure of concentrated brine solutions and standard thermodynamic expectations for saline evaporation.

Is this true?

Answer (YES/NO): NO